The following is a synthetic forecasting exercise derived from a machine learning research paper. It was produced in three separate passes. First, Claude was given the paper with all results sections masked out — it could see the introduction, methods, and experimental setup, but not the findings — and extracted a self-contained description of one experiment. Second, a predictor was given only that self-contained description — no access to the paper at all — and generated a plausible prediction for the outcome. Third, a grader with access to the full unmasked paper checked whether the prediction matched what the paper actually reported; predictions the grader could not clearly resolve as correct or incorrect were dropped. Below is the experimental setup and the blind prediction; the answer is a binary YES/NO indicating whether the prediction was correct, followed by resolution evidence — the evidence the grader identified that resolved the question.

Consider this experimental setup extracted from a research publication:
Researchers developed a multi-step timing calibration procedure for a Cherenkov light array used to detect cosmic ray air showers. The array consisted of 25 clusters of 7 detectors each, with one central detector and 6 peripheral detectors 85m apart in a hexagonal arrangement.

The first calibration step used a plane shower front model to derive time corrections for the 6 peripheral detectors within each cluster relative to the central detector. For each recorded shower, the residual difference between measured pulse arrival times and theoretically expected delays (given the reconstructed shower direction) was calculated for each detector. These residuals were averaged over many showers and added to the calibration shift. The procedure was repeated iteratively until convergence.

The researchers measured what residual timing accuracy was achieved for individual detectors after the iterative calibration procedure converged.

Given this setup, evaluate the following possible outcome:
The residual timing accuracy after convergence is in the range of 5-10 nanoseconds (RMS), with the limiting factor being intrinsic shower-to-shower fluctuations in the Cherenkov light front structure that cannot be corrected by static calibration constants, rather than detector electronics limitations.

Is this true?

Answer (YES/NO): NO